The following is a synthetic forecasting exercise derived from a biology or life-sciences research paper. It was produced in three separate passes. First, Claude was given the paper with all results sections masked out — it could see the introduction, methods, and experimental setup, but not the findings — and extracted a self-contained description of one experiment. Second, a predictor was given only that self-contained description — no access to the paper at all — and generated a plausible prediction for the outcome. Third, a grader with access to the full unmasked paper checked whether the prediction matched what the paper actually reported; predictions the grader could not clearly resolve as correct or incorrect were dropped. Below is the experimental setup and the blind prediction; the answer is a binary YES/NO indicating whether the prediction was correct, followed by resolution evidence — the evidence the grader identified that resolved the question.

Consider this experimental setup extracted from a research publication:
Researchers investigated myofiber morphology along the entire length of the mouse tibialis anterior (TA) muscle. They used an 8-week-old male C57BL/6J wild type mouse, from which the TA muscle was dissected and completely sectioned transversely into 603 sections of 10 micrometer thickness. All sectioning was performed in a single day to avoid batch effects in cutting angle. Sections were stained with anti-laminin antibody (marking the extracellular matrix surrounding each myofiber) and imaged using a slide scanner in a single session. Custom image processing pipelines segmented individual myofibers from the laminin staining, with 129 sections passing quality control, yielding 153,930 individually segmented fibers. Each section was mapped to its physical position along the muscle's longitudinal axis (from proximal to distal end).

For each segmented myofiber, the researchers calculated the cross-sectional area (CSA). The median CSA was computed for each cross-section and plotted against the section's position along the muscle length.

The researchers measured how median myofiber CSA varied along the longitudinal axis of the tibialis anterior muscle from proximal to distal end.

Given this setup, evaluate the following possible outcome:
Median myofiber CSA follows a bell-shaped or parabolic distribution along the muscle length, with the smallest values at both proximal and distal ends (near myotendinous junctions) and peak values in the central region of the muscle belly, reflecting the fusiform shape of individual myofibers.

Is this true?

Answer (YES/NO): NO